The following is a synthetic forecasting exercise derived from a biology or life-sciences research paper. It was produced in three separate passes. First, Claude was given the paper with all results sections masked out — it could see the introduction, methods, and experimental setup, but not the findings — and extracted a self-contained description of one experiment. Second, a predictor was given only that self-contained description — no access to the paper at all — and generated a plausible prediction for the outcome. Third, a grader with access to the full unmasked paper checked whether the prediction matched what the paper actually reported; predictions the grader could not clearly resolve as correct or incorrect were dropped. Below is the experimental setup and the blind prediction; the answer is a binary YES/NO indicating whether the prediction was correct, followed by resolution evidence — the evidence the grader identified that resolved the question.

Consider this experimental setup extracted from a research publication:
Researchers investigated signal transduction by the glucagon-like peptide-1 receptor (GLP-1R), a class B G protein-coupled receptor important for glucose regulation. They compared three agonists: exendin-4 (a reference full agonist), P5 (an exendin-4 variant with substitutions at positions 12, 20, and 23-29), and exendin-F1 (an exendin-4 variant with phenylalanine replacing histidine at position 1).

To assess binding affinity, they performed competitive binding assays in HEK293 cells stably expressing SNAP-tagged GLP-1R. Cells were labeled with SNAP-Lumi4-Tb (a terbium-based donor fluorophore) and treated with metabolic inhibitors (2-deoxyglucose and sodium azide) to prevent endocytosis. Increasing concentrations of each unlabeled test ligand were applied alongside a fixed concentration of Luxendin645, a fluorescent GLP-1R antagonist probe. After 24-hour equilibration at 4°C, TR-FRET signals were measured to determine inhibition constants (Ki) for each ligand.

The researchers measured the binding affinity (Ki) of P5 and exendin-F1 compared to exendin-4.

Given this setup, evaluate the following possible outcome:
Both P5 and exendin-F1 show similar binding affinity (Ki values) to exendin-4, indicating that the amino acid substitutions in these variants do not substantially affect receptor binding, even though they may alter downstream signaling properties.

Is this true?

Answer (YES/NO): NO